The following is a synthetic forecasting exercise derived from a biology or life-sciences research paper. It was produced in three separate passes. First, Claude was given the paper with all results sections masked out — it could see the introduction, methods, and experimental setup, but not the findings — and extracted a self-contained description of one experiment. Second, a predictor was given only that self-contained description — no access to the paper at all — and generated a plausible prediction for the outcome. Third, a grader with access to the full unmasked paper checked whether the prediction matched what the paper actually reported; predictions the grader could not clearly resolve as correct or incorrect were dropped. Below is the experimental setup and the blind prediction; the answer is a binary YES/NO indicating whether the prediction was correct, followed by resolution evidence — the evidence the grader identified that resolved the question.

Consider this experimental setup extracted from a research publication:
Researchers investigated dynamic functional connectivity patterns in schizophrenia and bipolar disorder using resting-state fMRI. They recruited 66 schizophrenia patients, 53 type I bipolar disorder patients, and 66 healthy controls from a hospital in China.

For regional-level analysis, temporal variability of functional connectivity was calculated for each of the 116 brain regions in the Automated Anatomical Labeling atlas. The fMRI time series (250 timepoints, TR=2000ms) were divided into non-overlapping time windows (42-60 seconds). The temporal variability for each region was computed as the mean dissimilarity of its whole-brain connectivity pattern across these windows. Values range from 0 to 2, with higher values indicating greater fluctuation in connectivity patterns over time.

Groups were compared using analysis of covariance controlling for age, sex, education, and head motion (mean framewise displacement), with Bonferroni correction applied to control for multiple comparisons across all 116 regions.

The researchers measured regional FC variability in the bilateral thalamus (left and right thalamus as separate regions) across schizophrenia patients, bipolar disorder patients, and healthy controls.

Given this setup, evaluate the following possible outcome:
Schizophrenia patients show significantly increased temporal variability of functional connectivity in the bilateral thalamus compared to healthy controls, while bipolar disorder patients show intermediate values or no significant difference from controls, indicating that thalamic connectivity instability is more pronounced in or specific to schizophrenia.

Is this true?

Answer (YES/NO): NO